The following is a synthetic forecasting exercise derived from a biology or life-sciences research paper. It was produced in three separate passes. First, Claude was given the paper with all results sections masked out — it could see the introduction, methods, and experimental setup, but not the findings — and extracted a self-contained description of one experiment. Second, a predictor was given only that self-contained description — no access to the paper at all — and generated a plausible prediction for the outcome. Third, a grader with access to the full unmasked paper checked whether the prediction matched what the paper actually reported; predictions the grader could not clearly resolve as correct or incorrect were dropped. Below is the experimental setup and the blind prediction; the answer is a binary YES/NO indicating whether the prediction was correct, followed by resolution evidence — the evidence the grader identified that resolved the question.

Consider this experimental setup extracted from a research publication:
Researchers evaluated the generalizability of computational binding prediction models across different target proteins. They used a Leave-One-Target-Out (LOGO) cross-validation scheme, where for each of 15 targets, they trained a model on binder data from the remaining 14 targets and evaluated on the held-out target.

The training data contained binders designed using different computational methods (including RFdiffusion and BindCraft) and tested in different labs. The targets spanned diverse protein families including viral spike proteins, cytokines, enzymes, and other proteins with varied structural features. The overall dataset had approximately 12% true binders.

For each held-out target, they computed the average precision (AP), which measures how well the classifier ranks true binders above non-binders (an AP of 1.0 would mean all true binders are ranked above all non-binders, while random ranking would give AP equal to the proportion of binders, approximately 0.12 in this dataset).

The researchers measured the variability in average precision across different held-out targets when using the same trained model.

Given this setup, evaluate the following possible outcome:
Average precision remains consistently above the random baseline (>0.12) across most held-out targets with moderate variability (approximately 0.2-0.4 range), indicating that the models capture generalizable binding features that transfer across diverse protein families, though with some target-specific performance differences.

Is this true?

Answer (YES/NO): NO